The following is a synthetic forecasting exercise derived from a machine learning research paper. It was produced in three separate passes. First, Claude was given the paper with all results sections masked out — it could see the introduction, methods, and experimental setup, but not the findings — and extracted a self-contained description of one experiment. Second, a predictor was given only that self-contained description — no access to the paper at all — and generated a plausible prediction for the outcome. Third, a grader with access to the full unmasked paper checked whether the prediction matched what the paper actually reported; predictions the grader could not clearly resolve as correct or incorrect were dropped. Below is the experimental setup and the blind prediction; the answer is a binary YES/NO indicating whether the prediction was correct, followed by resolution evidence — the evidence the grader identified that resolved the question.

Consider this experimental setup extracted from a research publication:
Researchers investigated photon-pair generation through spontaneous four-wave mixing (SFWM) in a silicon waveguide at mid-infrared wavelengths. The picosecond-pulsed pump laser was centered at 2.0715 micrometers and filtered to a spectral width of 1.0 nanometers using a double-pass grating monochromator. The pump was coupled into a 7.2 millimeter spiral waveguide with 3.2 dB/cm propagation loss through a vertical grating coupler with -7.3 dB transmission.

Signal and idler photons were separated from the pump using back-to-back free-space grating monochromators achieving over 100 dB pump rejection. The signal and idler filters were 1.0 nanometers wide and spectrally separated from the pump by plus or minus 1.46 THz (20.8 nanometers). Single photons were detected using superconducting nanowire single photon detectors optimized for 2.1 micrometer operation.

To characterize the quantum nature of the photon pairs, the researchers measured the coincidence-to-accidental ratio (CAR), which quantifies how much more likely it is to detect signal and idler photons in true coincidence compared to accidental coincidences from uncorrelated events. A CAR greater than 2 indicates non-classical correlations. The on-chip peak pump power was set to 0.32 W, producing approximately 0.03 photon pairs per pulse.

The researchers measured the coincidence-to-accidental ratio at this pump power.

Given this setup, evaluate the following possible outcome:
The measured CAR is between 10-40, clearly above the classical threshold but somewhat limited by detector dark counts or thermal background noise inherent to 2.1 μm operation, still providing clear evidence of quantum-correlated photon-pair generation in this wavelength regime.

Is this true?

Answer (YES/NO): YES